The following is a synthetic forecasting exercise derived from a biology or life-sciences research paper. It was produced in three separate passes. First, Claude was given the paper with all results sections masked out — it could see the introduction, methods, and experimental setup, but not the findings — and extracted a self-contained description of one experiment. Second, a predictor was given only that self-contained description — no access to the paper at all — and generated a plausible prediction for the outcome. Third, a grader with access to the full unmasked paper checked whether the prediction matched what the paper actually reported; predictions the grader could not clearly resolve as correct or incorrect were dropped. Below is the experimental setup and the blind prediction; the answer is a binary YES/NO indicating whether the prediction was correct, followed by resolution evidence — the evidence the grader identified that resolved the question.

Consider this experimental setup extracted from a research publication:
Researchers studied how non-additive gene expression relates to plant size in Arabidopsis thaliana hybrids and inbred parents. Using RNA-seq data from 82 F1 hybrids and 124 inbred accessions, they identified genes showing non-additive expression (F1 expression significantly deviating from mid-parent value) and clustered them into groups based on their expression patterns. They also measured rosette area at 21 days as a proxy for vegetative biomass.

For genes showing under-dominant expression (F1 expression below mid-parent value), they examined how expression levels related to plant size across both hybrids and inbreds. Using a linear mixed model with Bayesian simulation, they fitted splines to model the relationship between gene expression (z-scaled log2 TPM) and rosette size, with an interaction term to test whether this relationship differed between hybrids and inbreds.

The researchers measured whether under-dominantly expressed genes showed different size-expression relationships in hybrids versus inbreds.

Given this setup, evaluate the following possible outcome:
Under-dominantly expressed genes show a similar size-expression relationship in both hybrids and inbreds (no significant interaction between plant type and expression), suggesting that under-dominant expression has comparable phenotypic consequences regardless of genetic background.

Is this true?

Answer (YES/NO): NO